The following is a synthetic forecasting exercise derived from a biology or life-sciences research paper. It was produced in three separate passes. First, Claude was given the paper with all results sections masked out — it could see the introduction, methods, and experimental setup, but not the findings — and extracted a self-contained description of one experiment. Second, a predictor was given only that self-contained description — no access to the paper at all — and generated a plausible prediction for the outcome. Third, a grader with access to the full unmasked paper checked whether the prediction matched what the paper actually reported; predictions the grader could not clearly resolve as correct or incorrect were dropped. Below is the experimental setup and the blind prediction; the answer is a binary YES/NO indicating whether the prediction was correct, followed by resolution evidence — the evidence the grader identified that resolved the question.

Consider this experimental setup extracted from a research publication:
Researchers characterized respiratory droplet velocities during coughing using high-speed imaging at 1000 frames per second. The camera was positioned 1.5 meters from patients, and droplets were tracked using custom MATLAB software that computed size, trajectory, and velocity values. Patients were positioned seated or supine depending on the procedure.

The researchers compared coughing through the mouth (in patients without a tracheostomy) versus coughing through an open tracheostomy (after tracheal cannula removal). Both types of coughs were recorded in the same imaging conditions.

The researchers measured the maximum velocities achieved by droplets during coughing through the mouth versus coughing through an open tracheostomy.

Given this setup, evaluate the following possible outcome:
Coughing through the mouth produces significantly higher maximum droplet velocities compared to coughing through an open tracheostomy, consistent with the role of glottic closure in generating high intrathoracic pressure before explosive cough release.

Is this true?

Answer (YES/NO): YES